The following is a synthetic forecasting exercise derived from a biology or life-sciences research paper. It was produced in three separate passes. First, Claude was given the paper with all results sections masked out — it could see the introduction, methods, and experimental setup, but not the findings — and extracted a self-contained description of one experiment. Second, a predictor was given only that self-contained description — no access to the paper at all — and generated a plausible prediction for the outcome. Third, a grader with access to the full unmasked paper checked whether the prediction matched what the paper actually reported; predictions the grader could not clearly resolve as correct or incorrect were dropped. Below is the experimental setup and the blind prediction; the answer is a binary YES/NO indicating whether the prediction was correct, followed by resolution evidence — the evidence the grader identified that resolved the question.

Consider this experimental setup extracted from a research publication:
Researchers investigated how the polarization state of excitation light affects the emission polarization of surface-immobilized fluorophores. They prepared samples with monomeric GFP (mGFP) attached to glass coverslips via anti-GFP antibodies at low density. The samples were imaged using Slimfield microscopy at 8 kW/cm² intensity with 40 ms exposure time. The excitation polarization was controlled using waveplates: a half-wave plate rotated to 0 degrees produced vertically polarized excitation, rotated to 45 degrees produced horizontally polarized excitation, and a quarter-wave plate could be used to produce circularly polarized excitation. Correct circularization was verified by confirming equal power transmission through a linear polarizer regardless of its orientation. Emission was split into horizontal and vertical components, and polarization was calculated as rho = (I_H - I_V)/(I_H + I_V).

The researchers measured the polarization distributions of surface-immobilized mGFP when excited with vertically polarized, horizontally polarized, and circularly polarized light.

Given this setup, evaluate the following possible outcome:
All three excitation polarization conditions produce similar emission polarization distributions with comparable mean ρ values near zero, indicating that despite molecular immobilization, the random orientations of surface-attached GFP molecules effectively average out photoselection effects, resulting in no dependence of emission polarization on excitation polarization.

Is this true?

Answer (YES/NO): NO